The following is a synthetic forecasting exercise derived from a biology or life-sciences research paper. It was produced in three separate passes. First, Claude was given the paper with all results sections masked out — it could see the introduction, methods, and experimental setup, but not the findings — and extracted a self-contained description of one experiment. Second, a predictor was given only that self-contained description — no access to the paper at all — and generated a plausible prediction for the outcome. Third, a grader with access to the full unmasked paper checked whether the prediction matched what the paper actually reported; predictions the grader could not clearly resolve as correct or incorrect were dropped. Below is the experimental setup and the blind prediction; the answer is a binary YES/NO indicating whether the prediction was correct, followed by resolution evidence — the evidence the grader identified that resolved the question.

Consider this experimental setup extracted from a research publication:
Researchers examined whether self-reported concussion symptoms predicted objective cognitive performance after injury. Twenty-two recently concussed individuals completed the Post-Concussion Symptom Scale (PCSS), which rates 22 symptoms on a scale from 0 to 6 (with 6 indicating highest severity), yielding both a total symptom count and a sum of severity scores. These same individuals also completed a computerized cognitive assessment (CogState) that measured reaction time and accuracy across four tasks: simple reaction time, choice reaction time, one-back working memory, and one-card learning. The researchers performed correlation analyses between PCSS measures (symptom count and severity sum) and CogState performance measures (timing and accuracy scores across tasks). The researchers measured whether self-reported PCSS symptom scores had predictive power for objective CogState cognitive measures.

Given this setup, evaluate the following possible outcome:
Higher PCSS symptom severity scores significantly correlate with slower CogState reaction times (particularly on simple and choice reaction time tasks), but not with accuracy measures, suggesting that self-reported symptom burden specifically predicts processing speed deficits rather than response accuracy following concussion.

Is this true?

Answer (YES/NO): NO